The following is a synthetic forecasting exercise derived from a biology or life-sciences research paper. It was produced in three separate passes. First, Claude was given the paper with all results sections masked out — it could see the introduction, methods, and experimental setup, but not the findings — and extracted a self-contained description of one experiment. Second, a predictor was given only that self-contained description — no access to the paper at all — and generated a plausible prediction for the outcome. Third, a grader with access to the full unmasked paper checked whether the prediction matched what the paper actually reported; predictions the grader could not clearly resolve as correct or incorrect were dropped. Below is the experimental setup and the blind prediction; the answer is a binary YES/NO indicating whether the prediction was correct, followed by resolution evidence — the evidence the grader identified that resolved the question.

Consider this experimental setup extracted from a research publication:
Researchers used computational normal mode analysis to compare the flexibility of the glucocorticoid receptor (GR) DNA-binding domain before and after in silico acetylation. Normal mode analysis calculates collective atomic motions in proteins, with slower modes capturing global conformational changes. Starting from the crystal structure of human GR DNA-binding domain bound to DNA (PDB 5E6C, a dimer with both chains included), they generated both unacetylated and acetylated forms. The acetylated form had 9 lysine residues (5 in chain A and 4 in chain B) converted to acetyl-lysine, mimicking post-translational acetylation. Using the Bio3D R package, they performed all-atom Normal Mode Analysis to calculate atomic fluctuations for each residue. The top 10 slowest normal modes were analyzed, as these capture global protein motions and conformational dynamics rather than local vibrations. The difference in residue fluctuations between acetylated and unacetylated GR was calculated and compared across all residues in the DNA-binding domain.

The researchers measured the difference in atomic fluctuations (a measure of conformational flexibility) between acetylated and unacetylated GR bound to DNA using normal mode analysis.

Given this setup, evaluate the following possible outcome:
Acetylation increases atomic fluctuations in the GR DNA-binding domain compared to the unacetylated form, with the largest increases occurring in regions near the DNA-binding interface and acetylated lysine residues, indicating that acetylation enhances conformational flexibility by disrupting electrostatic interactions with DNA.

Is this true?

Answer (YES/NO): NO